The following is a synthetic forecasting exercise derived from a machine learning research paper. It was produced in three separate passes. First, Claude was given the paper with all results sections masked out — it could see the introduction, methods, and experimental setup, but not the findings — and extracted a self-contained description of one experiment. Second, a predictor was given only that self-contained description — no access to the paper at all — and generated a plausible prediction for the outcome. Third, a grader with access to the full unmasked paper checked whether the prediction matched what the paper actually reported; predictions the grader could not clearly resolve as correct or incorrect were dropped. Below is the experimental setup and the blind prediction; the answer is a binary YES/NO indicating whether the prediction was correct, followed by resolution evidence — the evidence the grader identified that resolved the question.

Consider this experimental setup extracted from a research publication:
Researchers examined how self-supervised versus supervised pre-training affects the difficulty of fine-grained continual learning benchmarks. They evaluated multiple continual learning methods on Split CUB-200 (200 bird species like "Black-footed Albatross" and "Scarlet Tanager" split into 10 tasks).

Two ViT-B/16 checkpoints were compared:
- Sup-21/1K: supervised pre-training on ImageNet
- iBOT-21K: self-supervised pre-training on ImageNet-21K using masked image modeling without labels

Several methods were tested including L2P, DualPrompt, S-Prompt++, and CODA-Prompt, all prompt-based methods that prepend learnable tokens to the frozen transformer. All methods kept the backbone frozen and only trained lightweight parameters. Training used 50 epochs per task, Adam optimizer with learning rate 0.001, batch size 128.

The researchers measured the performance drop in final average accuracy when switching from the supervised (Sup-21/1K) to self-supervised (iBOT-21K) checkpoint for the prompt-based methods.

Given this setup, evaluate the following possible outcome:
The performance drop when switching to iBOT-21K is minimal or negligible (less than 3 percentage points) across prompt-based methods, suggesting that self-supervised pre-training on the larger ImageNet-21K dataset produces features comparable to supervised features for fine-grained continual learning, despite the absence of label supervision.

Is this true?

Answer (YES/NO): NO